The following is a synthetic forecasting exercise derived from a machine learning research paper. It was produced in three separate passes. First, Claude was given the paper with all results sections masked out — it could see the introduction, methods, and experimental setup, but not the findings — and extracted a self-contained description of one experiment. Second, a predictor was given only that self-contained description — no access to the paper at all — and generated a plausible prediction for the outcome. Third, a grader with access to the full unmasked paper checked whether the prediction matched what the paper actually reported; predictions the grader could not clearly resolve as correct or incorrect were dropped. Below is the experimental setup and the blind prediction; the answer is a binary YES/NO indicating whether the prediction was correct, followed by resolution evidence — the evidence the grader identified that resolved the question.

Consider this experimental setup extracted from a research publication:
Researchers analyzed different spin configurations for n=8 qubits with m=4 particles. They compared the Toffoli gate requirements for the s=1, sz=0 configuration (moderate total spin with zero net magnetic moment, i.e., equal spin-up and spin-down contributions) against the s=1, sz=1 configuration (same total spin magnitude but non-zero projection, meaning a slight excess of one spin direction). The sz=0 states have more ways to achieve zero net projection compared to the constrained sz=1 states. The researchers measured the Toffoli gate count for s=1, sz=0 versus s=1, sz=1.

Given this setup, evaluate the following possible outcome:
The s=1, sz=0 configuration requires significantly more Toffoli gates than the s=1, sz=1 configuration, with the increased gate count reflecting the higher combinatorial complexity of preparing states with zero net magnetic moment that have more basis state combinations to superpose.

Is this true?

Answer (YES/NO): YES